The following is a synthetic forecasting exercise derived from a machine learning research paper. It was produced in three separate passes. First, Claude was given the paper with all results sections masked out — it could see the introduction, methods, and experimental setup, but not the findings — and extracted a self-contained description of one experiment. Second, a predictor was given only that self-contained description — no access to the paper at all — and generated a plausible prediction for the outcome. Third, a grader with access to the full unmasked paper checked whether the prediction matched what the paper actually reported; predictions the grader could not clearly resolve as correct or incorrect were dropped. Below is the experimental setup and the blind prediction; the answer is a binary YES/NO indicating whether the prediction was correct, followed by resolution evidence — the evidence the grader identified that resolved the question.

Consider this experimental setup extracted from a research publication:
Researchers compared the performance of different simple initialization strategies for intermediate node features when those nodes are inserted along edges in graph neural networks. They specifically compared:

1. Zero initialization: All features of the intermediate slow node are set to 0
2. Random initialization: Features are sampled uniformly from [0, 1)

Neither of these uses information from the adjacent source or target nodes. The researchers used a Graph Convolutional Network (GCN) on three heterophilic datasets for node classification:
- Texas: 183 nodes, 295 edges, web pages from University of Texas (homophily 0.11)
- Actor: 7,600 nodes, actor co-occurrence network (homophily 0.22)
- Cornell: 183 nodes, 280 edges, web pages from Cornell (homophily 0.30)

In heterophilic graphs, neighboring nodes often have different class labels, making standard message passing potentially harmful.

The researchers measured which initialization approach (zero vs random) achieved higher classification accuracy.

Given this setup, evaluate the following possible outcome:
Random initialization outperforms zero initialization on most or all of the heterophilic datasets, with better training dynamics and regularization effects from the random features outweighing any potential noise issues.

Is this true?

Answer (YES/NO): NO